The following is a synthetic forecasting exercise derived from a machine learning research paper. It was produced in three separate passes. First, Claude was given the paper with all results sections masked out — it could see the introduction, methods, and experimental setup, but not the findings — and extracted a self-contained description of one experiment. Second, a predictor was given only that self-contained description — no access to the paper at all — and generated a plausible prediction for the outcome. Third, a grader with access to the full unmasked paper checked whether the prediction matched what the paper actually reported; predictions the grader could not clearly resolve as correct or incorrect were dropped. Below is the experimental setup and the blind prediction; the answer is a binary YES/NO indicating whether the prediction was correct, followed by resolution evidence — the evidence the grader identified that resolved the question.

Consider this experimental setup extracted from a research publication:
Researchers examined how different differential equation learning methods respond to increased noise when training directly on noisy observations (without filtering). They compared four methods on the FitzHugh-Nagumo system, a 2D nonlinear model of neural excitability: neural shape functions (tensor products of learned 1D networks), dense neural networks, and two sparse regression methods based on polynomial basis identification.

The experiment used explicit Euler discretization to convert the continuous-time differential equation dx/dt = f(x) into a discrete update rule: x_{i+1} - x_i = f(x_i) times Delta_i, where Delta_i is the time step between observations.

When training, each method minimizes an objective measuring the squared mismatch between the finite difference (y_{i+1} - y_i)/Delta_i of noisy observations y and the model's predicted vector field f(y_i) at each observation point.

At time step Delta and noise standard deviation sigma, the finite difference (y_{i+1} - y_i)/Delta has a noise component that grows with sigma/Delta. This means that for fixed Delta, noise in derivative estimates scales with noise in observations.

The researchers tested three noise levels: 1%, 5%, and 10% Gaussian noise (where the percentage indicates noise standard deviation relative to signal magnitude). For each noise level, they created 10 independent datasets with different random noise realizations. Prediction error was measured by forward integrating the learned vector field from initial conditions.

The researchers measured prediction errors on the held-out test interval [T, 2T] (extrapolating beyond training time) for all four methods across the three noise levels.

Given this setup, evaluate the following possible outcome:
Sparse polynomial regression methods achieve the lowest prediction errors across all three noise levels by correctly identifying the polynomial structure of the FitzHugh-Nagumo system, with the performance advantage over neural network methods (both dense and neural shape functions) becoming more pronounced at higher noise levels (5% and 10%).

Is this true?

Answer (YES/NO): NO